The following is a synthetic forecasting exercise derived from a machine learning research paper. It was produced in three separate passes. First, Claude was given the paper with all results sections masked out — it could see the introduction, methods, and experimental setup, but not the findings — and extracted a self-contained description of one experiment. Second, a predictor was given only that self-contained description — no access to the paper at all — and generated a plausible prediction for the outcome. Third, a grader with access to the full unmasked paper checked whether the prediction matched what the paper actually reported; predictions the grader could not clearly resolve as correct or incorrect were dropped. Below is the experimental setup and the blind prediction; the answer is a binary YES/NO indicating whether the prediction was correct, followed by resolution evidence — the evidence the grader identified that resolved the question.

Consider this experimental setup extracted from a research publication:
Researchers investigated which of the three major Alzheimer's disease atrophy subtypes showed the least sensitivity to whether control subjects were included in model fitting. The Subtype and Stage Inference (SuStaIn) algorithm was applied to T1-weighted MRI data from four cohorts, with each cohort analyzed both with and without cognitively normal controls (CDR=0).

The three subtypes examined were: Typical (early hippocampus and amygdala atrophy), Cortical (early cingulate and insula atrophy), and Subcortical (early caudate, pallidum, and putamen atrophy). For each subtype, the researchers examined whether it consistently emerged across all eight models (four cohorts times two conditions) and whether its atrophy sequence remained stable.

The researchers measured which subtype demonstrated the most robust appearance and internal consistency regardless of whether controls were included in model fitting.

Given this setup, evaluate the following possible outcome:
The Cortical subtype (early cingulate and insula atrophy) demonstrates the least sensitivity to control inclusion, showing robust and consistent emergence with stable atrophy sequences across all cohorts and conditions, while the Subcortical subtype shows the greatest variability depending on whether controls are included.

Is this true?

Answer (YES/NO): NO